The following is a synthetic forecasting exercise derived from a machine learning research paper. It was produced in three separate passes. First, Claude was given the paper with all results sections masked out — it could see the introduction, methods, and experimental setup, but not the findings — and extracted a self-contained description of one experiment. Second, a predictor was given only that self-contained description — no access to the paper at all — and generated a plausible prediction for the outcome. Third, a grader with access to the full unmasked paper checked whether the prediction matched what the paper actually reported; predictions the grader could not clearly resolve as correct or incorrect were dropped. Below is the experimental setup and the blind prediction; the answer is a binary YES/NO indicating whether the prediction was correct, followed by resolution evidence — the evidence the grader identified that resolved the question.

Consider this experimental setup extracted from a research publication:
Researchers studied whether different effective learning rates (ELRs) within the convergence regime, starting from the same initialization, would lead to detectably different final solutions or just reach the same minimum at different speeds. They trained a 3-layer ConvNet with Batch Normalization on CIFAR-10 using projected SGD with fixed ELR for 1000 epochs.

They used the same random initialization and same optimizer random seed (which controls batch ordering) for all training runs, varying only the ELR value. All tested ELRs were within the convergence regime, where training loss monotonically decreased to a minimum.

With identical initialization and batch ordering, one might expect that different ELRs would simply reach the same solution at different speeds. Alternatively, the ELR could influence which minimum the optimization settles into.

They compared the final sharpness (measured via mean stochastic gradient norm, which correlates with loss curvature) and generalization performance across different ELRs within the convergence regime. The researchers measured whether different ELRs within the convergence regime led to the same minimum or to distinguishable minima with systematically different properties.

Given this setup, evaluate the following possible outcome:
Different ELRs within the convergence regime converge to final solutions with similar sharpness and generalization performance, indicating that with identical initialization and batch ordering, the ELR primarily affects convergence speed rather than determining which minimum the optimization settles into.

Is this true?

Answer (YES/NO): NO